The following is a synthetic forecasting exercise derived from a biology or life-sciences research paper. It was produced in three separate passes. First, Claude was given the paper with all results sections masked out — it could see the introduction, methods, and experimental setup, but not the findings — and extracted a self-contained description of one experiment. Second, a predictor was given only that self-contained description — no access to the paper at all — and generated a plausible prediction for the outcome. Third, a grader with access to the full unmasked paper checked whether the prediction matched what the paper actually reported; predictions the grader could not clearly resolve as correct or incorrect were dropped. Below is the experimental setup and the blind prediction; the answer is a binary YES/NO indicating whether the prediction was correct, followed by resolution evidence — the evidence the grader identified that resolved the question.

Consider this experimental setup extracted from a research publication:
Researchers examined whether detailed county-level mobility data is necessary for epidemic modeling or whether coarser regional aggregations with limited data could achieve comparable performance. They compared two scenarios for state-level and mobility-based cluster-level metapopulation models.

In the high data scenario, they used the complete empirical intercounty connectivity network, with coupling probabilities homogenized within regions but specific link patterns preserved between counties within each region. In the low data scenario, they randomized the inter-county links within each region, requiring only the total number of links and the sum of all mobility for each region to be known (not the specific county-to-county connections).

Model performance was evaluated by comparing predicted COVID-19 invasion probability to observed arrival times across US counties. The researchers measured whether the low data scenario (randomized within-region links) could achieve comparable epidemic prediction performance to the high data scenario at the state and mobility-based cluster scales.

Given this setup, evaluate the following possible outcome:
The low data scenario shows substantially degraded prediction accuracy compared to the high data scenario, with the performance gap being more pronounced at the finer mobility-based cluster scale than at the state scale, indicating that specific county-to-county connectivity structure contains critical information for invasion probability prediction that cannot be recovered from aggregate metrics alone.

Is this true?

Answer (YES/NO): NO